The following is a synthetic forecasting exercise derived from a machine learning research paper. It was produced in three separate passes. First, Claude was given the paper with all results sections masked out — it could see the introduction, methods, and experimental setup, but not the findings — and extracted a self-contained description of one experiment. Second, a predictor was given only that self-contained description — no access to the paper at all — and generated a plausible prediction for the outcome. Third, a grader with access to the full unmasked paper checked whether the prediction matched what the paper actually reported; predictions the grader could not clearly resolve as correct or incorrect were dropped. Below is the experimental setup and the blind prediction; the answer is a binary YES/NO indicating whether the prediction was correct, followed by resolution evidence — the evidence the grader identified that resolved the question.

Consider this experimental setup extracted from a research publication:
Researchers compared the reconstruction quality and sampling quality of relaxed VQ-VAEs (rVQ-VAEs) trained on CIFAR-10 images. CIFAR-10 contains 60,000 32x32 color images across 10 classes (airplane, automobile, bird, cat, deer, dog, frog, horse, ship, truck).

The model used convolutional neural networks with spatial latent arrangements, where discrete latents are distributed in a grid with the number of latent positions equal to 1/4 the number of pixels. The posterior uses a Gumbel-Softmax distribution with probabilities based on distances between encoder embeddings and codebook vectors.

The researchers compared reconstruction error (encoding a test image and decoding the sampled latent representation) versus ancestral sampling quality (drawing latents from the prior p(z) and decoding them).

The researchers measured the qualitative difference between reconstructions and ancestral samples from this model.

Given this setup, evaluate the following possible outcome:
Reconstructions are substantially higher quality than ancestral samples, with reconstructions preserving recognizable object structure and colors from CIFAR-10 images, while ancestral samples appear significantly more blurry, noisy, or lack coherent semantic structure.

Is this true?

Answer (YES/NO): YES